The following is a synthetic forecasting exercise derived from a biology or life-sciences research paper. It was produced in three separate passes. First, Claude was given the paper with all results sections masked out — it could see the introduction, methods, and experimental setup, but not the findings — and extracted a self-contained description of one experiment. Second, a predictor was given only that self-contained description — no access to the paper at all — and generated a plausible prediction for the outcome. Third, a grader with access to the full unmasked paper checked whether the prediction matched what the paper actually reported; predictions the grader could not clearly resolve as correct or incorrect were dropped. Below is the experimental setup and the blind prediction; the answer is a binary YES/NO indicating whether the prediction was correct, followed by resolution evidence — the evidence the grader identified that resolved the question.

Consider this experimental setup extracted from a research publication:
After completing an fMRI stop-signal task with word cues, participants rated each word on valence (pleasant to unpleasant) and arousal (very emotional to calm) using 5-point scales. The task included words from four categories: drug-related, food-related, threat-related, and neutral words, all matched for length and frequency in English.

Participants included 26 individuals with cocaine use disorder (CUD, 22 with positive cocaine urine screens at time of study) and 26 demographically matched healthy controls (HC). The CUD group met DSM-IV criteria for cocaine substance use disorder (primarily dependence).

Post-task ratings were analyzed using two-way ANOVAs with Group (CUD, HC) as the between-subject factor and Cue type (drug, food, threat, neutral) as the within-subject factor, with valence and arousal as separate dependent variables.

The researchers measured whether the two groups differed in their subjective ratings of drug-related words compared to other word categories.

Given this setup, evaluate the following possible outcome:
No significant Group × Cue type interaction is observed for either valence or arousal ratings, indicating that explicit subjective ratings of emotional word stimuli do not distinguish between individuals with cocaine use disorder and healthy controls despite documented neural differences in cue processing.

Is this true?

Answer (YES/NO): YES